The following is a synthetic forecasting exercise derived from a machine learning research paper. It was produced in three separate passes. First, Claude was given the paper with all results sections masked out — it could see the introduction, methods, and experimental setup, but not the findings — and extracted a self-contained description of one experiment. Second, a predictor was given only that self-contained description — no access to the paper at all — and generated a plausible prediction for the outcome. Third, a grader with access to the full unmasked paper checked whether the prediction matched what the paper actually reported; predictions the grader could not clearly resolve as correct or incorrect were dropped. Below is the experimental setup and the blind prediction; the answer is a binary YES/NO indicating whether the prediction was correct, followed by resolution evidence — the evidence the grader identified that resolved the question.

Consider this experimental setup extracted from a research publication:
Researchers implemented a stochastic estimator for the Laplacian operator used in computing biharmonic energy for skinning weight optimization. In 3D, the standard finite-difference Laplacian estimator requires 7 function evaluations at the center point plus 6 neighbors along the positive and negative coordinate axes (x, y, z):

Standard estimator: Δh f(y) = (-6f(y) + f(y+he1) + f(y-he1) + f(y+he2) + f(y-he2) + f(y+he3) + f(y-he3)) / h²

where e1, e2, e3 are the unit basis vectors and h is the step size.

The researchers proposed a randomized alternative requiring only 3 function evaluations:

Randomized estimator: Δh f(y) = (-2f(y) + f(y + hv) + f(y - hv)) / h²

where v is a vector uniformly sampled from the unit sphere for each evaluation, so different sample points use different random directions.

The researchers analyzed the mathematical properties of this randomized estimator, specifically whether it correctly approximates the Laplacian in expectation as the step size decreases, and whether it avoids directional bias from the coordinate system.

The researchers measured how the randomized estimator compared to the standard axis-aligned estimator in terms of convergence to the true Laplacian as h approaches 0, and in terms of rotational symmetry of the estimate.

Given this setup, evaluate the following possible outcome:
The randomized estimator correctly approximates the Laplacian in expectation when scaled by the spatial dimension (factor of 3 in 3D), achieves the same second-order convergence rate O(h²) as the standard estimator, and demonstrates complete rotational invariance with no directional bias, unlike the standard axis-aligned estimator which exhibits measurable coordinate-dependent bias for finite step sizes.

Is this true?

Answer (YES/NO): NO